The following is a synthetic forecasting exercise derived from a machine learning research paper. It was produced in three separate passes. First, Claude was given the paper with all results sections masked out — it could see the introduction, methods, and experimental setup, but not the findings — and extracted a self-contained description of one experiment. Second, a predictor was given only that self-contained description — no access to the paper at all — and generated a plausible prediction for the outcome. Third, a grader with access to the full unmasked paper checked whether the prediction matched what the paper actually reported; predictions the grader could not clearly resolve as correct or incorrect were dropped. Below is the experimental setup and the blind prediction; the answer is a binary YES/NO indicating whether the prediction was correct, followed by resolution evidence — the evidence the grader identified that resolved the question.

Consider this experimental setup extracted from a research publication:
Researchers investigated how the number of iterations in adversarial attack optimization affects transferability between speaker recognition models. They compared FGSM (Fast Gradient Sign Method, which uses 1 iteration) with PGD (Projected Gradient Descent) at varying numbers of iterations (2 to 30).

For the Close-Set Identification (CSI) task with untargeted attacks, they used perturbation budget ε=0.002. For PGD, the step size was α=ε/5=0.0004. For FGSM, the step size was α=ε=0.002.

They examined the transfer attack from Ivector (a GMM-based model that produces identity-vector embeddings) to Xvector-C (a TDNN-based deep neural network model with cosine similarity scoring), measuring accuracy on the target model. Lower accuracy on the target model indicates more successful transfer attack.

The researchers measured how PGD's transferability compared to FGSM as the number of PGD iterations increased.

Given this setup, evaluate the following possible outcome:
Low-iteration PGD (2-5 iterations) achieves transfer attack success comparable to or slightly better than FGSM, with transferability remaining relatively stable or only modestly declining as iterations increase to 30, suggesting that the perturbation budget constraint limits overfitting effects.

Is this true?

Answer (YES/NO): NO